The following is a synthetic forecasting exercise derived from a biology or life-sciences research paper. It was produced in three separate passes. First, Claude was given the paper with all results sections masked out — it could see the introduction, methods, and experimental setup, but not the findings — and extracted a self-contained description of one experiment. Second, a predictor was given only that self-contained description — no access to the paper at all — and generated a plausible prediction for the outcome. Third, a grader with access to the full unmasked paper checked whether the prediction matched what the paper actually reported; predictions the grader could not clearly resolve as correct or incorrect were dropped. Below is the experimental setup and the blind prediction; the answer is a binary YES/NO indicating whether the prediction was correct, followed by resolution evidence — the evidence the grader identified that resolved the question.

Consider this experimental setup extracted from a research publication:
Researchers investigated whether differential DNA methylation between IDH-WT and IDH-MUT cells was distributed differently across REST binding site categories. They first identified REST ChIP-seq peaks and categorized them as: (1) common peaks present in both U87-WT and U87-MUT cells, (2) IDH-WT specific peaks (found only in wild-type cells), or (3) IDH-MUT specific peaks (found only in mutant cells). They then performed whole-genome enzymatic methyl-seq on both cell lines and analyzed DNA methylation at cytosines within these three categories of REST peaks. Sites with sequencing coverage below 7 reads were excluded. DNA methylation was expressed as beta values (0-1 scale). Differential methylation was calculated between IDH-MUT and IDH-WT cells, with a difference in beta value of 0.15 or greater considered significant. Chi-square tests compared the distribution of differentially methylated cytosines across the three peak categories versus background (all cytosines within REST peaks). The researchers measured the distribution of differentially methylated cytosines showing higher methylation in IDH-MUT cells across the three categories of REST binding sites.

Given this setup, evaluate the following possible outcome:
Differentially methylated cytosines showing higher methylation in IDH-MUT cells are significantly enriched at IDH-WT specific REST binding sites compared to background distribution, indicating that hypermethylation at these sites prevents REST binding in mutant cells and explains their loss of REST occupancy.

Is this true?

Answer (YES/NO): NO